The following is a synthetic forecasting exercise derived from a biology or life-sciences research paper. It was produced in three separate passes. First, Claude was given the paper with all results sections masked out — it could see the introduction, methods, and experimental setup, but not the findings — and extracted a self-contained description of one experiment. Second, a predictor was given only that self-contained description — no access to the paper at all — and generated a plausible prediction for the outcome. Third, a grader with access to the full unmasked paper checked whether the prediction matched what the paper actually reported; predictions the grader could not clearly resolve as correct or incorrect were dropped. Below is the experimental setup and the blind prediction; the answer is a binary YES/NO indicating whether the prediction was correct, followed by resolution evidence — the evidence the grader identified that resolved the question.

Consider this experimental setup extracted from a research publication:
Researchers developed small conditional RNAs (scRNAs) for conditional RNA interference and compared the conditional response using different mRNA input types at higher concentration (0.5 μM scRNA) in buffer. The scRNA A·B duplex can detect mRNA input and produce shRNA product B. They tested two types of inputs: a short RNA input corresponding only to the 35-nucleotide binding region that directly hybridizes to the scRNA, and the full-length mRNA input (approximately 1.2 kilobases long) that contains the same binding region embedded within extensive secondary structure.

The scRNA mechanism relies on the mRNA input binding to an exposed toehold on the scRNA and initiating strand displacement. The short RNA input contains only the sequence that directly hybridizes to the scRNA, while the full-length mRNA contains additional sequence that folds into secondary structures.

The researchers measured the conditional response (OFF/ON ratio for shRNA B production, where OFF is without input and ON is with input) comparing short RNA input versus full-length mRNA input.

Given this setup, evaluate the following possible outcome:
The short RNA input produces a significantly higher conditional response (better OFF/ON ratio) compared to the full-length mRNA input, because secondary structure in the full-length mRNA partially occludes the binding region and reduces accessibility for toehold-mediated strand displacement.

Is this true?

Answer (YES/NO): YES